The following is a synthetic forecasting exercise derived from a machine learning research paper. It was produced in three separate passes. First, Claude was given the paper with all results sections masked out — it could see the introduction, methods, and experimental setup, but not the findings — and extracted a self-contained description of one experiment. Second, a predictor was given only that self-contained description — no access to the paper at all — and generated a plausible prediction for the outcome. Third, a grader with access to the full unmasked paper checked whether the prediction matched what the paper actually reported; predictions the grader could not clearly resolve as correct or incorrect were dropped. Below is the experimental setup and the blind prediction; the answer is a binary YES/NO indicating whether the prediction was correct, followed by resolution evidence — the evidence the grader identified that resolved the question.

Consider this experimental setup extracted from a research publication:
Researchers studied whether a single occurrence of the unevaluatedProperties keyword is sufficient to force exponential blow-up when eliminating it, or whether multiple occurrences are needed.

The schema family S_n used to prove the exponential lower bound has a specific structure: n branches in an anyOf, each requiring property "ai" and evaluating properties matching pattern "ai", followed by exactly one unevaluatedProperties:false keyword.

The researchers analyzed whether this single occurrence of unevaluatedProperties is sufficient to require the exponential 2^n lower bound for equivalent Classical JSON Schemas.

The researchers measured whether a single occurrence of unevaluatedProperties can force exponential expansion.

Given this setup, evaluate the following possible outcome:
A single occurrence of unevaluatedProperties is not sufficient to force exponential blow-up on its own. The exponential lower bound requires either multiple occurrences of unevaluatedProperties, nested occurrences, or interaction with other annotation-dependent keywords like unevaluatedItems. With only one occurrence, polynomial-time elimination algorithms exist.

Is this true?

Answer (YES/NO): NO